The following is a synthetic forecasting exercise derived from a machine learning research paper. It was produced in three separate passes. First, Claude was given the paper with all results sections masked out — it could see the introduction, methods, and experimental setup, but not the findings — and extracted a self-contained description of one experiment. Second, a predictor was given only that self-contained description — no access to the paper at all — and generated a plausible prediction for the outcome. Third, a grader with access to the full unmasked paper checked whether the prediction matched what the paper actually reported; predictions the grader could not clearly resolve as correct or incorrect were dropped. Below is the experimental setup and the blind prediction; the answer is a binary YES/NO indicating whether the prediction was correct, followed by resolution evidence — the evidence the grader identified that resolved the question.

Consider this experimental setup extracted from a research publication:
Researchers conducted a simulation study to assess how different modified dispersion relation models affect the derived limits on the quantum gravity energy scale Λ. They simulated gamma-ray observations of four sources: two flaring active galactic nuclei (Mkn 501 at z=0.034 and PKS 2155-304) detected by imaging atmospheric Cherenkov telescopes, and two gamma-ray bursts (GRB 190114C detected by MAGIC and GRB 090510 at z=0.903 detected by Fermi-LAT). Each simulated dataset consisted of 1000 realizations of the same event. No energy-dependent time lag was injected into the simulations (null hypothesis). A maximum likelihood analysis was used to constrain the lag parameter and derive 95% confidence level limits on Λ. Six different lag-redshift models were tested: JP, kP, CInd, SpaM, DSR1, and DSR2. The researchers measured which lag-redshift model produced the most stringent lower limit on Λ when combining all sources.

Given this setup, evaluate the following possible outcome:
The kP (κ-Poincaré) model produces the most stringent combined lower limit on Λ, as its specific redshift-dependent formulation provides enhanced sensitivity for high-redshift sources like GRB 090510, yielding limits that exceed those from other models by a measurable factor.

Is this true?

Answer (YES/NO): NO